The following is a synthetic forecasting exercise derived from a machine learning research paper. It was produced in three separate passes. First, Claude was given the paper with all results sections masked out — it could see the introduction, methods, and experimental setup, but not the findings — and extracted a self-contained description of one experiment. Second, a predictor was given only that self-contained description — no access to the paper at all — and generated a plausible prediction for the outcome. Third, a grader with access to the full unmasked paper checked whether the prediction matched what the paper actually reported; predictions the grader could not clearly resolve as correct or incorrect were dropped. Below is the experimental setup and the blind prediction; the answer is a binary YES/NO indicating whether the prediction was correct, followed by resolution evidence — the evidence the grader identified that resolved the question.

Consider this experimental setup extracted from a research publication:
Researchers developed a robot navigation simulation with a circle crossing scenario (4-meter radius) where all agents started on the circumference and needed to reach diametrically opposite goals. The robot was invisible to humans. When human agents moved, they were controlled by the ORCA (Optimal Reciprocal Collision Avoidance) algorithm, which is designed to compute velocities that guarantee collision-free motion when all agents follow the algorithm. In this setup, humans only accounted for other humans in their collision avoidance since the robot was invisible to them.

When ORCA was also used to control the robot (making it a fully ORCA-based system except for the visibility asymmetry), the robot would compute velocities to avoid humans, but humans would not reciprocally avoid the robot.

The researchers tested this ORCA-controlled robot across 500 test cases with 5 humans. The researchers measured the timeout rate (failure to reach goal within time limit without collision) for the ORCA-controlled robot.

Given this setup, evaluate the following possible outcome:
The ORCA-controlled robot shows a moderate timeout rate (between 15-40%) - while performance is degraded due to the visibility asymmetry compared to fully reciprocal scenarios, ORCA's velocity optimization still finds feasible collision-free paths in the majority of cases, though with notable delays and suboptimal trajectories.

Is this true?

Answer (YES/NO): NO